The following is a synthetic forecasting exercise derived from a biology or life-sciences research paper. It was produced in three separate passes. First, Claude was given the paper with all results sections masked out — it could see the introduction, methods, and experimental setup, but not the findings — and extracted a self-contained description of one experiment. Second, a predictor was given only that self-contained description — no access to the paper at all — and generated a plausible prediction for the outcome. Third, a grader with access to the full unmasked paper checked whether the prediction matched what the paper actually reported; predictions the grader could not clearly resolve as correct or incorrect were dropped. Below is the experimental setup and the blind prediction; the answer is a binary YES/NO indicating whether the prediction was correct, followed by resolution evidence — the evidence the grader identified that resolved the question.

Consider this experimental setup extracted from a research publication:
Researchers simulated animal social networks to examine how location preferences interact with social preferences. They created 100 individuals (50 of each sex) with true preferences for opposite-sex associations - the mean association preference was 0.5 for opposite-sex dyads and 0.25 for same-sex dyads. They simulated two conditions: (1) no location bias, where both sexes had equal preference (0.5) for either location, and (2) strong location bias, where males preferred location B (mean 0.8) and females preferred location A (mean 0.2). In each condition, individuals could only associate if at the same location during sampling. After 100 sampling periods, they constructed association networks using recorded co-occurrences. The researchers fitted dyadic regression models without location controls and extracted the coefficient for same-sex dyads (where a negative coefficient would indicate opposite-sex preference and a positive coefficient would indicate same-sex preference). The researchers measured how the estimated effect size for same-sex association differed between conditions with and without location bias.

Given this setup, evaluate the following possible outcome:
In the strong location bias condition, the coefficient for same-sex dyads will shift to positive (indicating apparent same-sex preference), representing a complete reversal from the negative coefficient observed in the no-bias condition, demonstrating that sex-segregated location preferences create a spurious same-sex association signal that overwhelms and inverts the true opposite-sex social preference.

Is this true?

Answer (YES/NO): YES